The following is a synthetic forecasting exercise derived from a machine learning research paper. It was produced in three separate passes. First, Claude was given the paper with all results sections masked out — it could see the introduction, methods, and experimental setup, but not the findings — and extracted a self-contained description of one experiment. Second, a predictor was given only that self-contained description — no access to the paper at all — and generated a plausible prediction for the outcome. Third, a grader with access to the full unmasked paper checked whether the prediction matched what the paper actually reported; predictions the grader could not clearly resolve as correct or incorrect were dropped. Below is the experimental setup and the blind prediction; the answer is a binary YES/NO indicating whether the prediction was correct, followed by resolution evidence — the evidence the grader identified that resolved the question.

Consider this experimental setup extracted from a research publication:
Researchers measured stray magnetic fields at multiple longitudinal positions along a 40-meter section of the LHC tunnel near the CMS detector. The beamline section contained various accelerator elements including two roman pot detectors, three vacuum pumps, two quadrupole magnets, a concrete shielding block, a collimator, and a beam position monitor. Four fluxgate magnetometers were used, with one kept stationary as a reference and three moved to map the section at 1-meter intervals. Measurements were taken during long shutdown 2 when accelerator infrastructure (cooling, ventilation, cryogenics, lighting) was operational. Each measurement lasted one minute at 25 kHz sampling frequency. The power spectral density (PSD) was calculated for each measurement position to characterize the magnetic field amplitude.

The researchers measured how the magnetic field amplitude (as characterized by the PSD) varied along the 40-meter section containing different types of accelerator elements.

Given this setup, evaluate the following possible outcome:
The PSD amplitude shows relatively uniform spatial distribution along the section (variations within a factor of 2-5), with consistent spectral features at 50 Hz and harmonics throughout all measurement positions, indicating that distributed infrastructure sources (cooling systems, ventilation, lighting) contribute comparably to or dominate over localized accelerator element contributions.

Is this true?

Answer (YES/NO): YES